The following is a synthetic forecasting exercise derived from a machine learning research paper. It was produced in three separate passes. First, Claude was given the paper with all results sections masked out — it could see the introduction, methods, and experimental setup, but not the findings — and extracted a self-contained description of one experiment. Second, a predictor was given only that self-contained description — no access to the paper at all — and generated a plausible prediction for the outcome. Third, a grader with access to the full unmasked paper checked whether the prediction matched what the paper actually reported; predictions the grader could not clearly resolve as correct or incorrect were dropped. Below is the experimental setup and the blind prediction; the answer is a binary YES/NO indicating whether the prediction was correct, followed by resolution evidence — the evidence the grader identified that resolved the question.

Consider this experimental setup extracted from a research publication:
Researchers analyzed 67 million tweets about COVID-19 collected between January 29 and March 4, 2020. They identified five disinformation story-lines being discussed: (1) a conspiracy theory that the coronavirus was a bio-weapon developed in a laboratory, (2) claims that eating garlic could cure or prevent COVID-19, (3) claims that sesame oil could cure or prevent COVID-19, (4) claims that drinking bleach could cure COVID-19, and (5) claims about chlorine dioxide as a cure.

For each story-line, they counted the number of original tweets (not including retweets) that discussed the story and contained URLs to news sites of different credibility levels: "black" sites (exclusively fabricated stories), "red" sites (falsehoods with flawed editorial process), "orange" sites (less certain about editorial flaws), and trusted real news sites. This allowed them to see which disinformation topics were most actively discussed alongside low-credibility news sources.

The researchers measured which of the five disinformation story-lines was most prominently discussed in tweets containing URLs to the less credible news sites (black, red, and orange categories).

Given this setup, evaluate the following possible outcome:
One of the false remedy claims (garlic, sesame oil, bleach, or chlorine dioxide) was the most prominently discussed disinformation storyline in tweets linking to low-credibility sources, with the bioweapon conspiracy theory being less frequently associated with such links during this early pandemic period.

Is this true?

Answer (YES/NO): NO